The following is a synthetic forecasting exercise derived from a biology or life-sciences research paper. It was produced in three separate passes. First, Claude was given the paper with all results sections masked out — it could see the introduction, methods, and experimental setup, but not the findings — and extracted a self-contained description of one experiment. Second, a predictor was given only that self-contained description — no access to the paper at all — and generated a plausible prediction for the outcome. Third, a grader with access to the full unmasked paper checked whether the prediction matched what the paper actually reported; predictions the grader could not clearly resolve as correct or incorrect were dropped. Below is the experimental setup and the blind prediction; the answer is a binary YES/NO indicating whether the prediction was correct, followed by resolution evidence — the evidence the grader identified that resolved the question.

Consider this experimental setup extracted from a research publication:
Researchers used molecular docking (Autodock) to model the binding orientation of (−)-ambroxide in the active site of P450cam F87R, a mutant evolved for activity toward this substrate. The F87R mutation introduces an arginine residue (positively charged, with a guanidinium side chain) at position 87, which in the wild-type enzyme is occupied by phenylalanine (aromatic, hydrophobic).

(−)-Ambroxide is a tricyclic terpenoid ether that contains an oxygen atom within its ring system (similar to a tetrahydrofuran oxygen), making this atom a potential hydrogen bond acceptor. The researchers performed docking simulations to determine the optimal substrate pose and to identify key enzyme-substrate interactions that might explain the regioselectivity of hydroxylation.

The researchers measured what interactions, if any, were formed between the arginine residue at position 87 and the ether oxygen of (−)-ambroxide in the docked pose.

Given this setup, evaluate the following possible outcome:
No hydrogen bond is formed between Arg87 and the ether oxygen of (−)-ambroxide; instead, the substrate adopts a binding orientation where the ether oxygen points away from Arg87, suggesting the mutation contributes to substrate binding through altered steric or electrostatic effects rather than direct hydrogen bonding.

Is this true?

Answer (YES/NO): NO